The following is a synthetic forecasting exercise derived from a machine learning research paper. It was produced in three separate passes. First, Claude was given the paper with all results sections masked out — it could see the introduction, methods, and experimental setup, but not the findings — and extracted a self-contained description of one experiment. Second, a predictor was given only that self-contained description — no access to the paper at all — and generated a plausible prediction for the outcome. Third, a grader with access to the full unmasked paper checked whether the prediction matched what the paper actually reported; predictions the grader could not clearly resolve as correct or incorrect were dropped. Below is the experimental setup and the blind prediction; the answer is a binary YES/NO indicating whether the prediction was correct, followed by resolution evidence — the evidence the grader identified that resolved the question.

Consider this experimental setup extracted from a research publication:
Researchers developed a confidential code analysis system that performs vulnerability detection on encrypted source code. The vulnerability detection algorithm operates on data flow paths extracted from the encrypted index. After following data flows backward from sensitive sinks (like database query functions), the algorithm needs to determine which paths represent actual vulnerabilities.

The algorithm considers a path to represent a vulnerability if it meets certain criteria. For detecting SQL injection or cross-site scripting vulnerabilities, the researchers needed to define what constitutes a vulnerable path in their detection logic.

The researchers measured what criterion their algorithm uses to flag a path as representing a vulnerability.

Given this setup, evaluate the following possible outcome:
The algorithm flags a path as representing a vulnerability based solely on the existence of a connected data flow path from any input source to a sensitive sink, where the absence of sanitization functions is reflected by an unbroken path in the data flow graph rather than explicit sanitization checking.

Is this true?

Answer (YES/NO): NO